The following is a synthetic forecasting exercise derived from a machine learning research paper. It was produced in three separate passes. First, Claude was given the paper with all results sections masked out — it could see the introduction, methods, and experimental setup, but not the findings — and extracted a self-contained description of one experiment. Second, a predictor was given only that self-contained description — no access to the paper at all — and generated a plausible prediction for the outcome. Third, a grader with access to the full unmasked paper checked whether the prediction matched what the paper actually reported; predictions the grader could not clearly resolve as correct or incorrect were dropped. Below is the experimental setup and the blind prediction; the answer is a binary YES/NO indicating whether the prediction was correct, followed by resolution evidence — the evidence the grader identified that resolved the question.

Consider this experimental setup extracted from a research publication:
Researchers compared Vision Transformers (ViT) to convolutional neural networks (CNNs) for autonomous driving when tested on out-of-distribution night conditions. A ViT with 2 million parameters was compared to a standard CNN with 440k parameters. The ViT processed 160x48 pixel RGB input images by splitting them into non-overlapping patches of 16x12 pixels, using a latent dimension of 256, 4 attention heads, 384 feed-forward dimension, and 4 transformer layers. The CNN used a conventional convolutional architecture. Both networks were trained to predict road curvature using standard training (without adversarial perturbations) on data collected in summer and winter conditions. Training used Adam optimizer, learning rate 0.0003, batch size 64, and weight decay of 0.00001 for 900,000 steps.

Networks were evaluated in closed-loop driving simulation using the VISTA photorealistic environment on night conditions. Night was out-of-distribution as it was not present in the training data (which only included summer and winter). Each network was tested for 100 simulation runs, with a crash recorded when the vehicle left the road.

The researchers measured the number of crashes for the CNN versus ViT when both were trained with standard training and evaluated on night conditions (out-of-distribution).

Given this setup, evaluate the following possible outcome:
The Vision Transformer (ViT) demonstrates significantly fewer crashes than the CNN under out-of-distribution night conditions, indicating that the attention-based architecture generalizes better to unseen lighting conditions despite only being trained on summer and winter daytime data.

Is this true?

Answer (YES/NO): NO